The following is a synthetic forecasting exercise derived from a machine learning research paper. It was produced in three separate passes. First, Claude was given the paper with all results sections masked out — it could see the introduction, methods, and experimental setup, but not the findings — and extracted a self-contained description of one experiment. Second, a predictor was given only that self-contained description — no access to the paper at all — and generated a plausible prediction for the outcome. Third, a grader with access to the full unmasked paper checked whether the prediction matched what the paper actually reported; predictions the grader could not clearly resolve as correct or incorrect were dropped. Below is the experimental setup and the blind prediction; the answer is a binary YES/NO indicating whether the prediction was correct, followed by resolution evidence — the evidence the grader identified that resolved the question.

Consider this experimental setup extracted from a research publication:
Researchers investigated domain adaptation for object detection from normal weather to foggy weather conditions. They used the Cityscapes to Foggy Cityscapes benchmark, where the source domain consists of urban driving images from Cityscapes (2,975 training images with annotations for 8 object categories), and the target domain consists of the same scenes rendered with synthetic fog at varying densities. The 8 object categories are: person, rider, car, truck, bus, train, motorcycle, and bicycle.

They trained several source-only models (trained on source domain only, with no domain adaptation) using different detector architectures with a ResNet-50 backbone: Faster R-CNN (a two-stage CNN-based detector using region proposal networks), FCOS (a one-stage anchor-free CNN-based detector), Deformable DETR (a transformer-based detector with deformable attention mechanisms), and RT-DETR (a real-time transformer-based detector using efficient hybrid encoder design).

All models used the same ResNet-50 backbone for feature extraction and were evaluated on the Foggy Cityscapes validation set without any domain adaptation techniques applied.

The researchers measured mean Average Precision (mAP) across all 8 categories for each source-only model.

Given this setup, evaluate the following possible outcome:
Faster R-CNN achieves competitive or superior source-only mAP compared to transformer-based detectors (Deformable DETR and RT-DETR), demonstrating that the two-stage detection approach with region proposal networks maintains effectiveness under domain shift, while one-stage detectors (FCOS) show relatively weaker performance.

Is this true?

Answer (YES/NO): NO